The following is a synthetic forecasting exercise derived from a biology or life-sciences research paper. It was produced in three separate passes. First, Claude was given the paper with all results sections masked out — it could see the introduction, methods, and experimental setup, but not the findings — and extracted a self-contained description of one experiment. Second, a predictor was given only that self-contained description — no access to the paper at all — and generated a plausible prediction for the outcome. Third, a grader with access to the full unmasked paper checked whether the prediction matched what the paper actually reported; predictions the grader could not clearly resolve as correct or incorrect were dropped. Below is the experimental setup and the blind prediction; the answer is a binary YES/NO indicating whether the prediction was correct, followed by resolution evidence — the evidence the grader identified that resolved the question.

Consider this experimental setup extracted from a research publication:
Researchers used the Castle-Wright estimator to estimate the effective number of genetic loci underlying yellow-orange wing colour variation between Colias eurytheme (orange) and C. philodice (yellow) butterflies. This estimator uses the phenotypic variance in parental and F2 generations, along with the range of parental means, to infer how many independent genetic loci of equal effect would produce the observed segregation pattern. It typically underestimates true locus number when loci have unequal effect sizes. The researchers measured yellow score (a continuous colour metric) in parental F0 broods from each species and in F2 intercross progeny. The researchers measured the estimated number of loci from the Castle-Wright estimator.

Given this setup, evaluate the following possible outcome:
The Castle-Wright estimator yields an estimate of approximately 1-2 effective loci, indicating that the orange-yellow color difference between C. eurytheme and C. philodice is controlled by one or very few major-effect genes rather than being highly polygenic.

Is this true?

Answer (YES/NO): NO